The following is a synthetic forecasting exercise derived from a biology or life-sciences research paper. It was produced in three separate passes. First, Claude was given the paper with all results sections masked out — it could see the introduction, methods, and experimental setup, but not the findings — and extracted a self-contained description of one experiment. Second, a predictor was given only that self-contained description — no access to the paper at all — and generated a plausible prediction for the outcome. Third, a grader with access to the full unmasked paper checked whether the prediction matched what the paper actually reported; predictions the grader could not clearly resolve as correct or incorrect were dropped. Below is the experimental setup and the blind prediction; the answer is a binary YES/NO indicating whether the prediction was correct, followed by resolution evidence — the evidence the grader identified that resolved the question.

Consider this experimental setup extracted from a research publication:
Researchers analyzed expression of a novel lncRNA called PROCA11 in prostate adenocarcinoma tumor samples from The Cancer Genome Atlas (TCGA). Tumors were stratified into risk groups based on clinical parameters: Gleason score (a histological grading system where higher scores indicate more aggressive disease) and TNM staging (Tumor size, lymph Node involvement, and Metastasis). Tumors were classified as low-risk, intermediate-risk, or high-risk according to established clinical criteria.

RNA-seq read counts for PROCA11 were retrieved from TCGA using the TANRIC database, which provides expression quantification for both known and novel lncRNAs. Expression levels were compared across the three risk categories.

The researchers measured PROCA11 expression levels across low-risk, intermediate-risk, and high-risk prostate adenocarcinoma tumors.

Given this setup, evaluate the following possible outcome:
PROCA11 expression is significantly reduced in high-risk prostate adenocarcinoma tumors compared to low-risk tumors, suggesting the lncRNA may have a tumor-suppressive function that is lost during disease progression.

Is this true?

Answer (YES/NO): NO